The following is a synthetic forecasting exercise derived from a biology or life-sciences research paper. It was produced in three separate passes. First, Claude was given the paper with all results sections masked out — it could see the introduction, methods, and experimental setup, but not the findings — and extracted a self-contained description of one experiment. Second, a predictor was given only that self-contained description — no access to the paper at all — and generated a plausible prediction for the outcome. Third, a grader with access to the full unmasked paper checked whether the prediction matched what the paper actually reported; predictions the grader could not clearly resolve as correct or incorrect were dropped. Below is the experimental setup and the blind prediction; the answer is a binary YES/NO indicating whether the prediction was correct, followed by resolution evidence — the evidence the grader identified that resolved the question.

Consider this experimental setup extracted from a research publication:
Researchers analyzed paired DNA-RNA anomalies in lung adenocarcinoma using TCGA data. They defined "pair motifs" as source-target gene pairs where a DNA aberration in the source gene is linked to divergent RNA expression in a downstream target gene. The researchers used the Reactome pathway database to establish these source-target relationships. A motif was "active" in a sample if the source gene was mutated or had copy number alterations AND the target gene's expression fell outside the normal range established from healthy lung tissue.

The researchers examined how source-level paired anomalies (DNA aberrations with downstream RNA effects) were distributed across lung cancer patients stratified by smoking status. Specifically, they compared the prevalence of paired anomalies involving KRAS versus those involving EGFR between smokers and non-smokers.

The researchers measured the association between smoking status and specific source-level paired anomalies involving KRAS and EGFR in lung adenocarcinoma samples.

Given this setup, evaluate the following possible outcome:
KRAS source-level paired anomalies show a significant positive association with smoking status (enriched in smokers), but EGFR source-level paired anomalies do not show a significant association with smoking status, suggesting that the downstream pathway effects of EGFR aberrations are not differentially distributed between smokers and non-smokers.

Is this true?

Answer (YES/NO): NO